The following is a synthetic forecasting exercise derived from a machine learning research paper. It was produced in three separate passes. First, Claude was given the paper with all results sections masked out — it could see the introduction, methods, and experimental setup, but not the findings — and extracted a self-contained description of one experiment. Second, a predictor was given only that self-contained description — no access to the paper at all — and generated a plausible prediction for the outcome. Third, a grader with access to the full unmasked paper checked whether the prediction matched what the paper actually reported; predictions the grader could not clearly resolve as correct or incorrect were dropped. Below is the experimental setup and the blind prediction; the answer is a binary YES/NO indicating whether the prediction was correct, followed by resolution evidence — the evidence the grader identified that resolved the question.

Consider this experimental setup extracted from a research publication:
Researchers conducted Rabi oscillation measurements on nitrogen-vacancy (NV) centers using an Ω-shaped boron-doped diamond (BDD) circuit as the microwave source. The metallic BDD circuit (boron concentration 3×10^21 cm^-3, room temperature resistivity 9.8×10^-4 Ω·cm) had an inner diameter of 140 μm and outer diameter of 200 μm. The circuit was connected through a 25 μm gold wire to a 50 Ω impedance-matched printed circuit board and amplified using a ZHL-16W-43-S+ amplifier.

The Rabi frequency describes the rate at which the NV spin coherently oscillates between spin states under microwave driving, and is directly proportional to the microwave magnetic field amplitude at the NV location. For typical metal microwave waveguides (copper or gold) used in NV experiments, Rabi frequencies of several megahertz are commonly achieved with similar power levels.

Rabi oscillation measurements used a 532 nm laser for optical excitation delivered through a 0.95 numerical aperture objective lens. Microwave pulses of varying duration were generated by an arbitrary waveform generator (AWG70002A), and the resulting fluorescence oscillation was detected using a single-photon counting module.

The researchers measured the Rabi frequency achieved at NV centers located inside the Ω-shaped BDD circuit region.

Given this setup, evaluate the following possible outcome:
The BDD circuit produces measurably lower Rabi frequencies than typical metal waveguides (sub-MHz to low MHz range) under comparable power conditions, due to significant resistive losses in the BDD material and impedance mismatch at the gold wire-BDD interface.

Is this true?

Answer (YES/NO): NO